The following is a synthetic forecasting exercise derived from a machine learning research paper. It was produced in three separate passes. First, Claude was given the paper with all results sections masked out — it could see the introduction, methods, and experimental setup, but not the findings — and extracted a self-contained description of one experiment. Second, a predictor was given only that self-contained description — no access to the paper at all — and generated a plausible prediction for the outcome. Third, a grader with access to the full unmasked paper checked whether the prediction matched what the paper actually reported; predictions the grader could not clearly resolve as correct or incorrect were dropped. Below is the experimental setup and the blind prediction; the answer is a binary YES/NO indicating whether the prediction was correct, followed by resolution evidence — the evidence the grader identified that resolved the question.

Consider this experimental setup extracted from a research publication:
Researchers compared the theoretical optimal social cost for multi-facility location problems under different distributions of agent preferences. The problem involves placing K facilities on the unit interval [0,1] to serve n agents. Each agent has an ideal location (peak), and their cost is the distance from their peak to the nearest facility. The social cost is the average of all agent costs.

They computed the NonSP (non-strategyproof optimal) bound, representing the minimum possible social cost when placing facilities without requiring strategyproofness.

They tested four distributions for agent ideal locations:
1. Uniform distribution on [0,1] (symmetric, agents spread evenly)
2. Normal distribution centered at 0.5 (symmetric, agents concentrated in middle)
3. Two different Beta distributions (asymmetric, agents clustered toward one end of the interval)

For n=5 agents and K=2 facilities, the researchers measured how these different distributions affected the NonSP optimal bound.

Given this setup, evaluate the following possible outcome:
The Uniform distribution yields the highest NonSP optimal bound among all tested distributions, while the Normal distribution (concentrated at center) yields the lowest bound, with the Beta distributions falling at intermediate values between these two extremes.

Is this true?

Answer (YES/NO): NO